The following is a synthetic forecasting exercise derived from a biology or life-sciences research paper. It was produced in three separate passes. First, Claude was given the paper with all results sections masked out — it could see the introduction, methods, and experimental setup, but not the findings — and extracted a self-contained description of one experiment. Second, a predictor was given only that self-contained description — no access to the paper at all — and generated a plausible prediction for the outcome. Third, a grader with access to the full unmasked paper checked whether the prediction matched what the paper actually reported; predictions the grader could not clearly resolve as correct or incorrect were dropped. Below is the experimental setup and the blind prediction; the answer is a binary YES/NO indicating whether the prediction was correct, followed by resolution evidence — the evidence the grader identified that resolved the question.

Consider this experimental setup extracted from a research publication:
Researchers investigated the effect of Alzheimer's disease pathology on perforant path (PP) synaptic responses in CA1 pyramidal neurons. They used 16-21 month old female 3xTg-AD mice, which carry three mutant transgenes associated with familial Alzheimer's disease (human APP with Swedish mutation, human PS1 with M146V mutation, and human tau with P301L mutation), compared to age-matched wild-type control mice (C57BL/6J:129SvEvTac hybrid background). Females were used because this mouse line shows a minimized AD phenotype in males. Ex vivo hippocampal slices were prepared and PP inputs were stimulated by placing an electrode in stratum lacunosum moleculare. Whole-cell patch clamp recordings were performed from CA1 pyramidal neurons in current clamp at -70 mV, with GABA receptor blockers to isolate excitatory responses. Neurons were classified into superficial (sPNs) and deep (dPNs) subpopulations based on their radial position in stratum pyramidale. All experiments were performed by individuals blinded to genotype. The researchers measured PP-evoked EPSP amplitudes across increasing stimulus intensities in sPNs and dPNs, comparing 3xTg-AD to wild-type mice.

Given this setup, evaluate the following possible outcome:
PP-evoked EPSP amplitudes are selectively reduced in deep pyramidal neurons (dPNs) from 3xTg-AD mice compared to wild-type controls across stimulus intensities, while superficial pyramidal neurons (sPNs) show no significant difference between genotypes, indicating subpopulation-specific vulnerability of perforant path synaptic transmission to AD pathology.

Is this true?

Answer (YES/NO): NO